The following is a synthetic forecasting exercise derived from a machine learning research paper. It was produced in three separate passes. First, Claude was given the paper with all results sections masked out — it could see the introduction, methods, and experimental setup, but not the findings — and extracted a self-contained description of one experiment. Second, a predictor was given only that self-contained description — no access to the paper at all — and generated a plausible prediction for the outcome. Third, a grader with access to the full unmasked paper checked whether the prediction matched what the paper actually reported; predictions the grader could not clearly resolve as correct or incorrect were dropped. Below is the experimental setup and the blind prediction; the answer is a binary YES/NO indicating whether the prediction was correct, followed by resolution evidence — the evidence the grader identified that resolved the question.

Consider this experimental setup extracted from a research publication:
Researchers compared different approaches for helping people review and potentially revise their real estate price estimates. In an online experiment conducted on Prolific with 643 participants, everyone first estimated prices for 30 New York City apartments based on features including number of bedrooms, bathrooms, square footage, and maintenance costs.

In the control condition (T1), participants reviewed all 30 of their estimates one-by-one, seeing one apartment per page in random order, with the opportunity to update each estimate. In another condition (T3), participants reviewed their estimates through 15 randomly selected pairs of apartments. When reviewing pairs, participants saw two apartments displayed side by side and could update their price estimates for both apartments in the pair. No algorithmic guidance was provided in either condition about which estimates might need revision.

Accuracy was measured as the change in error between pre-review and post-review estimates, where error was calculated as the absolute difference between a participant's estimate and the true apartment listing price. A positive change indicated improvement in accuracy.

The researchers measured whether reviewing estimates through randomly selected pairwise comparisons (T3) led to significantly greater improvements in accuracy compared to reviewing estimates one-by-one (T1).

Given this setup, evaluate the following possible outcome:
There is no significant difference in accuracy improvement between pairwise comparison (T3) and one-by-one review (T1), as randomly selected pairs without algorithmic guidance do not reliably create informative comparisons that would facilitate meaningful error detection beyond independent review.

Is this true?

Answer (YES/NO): YES